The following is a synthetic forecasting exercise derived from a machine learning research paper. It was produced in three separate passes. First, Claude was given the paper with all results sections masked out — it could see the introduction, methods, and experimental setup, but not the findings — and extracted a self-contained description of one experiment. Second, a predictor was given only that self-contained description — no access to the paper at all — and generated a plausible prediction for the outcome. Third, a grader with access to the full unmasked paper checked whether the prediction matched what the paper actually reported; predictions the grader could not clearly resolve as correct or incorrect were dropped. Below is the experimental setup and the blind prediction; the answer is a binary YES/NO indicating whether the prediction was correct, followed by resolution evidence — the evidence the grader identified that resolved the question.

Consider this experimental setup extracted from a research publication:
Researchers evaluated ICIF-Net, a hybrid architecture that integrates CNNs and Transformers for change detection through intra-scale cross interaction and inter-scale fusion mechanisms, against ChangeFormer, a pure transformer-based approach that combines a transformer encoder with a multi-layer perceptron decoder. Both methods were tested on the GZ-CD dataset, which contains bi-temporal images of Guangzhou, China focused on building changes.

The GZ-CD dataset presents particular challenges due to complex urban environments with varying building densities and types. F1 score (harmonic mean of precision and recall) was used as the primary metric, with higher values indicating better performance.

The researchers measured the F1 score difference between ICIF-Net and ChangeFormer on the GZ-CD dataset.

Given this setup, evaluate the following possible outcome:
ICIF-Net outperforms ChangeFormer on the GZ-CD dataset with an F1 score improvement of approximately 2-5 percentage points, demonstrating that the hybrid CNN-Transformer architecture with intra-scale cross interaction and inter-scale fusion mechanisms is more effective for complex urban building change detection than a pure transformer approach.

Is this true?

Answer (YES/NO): NO